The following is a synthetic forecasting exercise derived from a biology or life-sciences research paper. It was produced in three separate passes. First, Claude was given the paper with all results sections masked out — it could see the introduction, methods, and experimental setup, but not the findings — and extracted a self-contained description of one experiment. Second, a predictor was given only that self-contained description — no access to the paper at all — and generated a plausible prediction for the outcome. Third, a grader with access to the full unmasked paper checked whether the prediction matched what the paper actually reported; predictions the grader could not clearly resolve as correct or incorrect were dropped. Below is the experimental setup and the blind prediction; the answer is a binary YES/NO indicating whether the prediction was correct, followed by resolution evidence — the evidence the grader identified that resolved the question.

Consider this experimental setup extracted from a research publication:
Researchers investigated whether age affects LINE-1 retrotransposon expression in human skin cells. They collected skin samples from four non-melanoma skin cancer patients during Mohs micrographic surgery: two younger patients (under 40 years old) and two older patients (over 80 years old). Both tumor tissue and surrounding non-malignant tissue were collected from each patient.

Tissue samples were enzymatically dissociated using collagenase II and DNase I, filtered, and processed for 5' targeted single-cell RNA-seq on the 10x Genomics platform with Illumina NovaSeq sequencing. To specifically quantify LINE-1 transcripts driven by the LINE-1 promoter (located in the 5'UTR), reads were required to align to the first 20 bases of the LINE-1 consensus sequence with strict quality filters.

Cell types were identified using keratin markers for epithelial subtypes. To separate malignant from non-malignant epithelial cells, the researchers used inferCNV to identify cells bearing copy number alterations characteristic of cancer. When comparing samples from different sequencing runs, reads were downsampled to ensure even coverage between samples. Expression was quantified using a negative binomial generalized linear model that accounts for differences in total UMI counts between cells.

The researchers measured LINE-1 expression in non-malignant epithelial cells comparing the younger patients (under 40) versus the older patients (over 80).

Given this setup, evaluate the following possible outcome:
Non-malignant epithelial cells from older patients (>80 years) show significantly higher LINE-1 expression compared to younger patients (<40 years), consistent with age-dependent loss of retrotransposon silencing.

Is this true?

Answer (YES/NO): YES